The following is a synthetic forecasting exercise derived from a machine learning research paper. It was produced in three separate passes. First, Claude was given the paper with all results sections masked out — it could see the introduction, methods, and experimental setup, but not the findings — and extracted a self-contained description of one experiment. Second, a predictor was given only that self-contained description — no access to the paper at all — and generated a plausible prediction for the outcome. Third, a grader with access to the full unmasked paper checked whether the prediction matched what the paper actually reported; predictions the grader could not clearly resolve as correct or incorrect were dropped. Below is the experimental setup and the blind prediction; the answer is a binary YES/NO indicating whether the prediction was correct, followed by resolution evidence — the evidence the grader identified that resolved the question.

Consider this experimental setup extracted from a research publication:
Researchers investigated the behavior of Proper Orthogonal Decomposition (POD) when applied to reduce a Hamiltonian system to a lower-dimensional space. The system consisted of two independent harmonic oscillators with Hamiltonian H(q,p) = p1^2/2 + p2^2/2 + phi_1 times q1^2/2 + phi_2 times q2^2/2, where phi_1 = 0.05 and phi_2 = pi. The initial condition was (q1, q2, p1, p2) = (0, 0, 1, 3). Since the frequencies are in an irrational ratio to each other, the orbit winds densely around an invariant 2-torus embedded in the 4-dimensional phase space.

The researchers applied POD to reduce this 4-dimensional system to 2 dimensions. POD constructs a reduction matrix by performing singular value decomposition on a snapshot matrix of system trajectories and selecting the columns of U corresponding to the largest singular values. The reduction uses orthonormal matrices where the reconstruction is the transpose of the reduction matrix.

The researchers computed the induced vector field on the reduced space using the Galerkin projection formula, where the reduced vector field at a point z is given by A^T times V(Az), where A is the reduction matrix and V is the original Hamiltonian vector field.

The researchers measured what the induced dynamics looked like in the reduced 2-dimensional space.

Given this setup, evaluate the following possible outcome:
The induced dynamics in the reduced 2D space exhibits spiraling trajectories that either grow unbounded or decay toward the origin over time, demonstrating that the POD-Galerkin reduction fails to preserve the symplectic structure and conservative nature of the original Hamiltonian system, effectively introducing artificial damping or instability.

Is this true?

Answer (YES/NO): NO